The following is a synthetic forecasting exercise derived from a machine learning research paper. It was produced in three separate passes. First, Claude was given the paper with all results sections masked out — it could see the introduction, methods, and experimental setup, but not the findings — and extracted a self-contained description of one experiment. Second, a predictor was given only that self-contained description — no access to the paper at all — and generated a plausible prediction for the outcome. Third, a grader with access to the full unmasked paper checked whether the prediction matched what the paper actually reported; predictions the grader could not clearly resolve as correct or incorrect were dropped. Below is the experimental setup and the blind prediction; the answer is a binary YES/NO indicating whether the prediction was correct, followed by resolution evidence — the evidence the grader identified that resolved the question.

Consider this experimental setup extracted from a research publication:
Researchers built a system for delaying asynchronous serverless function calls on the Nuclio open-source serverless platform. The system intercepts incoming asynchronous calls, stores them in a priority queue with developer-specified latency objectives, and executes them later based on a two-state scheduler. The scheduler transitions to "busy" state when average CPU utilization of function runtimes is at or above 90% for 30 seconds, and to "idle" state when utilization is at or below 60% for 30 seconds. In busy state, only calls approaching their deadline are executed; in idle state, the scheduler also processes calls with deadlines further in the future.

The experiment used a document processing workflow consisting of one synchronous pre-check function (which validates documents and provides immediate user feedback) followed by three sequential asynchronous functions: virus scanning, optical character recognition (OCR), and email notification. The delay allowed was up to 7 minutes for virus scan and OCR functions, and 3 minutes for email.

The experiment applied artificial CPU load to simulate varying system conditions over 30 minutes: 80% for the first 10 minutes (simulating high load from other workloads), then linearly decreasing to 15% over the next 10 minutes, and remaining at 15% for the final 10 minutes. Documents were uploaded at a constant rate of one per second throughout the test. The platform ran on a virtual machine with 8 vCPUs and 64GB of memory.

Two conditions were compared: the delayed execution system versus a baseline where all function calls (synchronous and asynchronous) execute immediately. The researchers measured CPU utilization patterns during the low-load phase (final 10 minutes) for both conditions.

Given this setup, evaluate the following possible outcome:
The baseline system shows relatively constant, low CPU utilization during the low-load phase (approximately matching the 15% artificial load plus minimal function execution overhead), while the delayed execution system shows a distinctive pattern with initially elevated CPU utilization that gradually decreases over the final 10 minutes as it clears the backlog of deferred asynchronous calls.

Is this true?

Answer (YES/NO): NO